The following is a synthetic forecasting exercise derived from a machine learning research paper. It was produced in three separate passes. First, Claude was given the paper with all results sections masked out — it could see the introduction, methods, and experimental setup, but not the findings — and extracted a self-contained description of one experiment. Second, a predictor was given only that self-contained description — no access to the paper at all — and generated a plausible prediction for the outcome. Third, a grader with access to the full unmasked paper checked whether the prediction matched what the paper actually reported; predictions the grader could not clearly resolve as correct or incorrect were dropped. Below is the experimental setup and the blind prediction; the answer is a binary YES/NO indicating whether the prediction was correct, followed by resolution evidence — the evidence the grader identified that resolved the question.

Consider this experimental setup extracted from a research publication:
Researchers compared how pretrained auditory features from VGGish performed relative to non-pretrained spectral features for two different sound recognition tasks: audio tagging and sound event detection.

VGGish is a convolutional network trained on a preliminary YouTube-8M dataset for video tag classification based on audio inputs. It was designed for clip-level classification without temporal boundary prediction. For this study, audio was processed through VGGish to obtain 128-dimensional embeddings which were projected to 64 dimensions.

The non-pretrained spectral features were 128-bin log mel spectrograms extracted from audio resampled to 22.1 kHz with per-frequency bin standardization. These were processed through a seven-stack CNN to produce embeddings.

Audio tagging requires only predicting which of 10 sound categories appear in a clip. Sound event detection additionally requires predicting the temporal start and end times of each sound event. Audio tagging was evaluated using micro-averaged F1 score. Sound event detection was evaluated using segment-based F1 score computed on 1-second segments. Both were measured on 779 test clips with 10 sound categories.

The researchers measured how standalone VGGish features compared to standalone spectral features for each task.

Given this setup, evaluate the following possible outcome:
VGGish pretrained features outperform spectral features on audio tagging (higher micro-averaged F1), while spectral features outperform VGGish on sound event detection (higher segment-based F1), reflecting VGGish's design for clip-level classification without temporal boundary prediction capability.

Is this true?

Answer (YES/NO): NO